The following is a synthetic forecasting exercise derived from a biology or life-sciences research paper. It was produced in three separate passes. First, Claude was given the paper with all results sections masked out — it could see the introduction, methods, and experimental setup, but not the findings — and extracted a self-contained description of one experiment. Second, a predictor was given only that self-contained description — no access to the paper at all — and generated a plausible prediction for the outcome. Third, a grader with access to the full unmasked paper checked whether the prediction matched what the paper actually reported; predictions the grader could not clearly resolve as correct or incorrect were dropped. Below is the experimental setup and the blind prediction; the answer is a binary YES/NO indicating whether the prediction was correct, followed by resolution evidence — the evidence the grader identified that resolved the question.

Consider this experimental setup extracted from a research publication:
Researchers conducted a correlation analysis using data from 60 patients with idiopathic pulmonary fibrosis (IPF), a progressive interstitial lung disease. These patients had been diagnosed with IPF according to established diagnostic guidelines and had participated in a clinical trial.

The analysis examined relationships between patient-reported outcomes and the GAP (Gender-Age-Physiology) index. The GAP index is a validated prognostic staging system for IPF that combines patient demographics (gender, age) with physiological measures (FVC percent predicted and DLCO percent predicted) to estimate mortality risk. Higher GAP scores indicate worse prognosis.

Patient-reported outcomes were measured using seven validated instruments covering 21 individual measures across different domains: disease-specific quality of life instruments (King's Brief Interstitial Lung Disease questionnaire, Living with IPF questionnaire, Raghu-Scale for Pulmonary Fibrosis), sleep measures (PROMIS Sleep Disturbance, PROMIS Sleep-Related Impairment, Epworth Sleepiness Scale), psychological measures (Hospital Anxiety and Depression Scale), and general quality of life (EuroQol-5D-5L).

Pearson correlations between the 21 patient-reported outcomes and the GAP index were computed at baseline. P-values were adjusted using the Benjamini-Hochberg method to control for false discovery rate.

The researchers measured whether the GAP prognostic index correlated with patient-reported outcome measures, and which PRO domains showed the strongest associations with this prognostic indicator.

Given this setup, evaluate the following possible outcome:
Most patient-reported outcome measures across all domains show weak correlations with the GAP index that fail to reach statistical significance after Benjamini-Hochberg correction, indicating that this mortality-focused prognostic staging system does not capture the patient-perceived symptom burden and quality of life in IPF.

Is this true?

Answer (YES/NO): NO